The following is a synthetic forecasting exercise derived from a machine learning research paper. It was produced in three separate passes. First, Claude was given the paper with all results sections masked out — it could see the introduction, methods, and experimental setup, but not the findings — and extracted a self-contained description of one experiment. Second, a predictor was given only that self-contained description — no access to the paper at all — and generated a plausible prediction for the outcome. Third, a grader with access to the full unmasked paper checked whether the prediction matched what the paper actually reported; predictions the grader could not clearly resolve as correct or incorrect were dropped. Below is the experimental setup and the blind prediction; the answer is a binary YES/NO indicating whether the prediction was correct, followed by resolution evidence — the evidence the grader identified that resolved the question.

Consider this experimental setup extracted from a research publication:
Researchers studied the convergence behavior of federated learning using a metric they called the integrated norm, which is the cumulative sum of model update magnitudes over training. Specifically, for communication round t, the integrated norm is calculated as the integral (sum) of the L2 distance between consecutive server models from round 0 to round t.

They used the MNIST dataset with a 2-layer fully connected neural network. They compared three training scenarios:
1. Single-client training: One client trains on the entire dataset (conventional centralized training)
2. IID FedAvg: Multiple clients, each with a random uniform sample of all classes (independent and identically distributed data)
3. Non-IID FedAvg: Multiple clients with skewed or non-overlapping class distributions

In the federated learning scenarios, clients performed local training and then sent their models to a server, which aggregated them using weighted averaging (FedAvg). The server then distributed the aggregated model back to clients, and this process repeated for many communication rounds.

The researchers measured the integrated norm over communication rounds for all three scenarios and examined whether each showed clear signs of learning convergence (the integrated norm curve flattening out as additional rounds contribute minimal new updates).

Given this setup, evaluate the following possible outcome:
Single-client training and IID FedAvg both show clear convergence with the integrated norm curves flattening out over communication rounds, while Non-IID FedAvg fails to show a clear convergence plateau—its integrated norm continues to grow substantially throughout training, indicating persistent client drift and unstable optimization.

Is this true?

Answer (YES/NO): NO